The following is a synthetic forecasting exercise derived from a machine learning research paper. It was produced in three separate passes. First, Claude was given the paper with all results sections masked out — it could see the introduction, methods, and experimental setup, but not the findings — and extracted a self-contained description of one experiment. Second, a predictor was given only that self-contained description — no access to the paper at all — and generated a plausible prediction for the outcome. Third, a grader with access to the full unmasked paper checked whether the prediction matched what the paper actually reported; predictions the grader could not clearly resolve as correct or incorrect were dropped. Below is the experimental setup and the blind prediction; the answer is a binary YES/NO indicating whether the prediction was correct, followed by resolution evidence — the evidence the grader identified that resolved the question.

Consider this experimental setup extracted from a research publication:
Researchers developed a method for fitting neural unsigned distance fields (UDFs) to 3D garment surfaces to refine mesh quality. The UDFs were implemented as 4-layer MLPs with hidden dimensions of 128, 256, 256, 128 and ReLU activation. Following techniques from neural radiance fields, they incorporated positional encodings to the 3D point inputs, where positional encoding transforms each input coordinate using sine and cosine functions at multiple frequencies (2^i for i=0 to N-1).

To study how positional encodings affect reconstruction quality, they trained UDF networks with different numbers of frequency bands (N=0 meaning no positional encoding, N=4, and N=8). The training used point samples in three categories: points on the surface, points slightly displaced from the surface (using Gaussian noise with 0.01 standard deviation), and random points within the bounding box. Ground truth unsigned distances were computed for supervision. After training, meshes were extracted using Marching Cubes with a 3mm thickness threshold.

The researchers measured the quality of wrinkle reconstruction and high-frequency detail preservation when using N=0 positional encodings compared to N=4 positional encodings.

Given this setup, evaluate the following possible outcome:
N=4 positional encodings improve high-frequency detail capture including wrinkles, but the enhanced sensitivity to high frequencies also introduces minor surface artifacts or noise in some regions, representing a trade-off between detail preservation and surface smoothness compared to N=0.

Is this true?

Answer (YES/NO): NO